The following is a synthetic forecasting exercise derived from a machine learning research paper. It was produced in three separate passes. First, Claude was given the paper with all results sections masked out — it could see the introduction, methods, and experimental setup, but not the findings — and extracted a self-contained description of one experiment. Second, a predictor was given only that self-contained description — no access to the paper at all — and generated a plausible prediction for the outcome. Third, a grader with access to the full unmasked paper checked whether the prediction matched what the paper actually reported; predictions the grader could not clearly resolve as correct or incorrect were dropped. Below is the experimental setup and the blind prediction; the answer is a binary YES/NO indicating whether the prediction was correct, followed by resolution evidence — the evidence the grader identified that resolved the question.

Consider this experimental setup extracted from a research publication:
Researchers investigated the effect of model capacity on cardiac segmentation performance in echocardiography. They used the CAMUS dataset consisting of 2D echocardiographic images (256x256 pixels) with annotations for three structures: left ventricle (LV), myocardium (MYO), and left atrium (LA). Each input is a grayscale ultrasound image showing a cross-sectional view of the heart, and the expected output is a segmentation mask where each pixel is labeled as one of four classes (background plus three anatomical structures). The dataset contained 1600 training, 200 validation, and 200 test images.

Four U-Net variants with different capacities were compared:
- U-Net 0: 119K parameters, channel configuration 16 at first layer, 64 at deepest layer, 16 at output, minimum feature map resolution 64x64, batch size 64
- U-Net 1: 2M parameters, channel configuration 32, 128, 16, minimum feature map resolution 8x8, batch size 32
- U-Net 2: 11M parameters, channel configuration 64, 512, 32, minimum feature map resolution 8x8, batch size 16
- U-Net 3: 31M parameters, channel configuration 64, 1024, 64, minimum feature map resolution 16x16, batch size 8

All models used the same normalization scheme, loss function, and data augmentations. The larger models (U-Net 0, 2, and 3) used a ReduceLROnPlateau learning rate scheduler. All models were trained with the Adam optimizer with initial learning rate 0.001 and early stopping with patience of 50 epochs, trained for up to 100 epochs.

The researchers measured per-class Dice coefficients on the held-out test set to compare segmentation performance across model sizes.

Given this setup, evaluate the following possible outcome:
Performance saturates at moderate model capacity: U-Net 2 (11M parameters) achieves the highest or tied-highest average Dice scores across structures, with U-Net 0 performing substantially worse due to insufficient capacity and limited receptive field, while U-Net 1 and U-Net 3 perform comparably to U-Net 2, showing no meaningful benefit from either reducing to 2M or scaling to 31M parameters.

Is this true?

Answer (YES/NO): NO